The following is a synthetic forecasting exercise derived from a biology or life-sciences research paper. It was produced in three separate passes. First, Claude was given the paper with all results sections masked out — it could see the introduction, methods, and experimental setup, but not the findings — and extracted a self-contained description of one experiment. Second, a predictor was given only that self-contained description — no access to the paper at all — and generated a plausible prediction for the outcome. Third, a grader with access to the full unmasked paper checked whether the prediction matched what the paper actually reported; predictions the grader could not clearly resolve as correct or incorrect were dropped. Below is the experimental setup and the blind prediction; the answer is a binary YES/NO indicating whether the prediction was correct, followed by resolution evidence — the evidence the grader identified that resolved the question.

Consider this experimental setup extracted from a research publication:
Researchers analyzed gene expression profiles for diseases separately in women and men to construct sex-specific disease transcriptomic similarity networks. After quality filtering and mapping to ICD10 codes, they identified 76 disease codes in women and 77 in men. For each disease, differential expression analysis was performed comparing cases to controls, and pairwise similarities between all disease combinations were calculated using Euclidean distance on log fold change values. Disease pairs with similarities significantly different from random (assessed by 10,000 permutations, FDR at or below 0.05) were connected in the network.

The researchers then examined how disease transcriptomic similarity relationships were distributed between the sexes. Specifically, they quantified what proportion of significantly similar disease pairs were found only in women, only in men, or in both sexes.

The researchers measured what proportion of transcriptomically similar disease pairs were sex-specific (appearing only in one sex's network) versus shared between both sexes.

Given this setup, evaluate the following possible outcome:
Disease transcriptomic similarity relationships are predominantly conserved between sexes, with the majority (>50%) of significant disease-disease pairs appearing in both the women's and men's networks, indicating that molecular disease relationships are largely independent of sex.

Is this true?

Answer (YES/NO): YES